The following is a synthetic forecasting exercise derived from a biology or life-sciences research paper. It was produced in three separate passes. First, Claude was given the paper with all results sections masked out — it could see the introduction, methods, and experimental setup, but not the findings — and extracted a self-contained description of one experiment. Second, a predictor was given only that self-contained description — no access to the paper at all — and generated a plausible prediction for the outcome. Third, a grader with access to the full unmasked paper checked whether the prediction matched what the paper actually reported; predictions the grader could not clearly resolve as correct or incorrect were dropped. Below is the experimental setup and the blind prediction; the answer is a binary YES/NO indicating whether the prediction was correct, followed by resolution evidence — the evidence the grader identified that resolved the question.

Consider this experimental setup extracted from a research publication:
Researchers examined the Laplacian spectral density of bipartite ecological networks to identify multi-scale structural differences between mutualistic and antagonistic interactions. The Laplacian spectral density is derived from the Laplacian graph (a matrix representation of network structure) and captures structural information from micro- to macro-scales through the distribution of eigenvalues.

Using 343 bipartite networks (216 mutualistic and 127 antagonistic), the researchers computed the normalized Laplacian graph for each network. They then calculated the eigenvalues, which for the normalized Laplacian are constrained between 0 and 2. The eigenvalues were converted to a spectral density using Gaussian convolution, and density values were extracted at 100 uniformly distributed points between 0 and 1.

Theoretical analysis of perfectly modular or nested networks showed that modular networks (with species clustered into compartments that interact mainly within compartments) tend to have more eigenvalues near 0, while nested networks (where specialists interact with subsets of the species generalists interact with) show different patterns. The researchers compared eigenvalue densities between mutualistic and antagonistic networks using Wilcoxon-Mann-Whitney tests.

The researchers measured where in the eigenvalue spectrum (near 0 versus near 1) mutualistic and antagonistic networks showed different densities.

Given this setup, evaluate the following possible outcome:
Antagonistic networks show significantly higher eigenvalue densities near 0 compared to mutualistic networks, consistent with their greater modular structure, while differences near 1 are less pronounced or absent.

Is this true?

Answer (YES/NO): NO